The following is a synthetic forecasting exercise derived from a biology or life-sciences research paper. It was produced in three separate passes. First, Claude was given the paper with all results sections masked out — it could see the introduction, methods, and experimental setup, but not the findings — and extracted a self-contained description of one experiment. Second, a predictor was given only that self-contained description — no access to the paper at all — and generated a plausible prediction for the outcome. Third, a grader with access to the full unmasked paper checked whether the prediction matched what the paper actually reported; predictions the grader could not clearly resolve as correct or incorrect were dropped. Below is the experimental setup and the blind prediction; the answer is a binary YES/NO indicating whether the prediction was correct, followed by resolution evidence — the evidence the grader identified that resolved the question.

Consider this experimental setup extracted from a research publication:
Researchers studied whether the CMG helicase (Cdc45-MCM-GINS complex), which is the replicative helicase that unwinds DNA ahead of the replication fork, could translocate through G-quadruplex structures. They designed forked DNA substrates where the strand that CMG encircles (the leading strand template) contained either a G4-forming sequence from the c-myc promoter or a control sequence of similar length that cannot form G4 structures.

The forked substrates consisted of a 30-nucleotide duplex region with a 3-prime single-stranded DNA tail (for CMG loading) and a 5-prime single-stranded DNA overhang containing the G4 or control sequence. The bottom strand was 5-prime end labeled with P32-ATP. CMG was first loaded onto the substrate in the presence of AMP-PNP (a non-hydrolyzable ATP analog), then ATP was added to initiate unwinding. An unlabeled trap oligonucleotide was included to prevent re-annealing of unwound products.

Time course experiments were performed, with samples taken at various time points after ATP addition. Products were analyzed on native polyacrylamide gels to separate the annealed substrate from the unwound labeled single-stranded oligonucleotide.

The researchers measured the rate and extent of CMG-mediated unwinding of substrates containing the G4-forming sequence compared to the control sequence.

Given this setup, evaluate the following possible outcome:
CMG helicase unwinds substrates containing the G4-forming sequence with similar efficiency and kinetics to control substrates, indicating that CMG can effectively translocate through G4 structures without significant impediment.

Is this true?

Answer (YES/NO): NO